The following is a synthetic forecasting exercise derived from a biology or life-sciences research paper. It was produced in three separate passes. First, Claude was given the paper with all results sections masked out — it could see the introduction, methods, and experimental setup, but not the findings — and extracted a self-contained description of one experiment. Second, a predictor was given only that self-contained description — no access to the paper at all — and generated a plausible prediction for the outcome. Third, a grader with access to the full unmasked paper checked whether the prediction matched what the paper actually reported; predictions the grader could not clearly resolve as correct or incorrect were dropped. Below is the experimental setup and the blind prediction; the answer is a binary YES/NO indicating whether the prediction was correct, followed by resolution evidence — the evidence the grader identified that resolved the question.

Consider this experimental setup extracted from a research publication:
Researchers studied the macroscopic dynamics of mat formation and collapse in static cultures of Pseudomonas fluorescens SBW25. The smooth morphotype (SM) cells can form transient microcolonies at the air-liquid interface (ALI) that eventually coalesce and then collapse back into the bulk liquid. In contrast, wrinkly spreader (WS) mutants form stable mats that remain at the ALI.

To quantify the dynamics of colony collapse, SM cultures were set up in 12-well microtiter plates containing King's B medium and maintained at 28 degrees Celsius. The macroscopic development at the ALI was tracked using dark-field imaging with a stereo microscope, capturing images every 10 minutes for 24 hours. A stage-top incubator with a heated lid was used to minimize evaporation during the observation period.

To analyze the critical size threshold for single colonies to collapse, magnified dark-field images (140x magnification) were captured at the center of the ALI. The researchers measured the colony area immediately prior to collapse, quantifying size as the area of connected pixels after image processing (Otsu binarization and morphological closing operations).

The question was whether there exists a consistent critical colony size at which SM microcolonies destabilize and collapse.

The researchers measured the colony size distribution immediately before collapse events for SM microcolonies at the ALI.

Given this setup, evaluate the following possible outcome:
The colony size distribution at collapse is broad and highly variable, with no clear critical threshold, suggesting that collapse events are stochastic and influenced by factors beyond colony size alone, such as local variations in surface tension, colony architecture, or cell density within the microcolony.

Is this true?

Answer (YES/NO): NO